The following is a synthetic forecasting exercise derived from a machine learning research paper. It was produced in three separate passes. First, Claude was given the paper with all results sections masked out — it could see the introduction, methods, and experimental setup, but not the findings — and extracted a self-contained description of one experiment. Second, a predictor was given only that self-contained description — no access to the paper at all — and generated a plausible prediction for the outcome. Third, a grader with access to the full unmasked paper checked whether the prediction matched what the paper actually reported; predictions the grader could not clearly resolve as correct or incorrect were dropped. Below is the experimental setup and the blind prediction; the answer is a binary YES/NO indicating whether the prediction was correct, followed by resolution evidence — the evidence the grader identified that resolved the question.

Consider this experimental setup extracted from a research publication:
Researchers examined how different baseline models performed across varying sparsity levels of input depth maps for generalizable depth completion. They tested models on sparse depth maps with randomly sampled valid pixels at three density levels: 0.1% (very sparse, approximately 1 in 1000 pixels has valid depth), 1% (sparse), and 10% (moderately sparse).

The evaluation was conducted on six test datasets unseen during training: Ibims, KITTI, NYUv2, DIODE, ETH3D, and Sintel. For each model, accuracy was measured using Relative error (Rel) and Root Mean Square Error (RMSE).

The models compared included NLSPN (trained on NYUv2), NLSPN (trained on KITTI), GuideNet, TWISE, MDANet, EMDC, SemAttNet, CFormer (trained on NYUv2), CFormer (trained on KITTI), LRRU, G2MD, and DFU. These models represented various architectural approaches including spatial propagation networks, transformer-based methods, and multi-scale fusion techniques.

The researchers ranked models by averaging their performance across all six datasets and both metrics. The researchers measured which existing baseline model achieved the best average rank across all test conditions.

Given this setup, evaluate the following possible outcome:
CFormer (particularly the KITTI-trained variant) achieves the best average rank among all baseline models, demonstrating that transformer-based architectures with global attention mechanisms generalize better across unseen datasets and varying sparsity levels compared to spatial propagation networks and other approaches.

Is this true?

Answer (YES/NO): NO